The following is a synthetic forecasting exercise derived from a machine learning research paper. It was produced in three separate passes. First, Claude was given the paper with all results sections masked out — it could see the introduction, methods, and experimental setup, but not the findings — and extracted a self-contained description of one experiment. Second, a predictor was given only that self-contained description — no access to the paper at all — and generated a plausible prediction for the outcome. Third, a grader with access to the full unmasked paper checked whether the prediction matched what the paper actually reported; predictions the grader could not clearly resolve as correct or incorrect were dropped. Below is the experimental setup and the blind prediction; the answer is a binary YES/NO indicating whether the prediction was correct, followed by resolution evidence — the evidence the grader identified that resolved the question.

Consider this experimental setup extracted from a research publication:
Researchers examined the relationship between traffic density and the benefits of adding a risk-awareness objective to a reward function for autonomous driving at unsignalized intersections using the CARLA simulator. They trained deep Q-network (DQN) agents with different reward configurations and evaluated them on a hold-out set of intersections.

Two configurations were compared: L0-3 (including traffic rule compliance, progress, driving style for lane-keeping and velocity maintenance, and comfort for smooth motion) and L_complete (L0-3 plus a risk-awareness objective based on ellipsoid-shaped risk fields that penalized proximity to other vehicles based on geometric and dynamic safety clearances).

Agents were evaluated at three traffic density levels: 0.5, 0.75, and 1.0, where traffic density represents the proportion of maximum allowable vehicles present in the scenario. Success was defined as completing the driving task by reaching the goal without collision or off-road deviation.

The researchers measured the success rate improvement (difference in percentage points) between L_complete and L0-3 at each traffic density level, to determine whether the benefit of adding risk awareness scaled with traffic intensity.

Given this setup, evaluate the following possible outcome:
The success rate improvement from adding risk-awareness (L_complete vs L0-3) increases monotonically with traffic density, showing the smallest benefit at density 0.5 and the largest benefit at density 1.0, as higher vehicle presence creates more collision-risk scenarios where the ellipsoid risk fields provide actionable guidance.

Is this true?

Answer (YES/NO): NO